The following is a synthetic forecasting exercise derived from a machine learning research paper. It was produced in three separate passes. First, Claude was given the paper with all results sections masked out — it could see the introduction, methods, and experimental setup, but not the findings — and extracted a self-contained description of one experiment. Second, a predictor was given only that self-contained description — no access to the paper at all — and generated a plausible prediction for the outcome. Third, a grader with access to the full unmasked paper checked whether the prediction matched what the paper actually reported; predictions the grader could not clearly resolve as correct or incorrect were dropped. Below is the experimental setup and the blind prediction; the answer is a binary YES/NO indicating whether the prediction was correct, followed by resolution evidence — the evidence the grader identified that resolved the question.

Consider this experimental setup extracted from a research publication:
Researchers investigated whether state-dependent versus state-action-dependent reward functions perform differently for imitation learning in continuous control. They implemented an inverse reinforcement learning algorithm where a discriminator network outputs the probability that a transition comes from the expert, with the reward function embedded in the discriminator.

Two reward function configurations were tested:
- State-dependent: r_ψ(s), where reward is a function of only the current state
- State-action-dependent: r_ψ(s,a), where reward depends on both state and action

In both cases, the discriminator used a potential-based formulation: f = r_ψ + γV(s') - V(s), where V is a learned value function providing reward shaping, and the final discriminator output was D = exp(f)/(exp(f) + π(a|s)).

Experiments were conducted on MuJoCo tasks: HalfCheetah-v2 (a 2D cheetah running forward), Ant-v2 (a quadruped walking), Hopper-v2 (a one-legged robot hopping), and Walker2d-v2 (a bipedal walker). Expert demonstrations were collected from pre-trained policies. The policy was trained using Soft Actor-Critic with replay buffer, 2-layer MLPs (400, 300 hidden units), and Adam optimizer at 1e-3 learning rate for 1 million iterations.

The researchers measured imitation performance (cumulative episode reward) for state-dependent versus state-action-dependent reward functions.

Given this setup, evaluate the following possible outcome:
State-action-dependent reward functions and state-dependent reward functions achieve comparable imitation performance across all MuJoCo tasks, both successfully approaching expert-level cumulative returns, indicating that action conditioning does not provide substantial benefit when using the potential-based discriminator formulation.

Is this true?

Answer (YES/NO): NO